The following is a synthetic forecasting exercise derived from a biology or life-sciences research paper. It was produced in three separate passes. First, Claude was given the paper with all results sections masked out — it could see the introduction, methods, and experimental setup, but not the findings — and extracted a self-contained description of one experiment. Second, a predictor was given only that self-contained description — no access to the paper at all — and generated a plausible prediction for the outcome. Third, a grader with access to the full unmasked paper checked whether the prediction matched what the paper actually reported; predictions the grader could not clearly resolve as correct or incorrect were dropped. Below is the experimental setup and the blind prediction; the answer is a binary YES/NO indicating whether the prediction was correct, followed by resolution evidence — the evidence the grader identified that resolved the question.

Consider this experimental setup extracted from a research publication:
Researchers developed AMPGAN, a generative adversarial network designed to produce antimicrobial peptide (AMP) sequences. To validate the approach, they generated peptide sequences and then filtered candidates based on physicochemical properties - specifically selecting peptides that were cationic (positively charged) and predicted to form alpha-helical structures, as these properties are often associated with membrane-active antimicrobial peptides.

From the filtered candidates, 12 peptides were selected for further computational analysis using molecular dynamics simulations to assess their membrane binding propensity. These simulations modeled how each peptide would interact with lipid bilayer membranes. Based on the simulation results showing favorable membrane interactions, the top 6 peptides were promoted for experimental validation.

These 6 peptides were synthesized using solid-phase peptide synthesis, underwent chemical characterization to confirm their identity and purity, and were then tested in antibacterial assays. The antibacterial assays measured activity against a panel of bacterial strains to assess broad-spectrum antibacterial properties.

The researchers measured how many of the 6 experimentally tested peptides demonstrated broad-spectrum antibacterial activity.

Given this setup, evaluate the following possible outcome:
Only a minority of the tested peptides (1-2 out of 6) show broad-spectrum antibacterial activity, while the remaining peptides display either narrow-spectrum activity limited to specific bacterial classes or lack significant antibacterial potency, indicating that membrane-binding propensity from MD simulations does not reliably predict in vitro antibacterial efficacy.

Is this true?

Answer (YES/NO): NO